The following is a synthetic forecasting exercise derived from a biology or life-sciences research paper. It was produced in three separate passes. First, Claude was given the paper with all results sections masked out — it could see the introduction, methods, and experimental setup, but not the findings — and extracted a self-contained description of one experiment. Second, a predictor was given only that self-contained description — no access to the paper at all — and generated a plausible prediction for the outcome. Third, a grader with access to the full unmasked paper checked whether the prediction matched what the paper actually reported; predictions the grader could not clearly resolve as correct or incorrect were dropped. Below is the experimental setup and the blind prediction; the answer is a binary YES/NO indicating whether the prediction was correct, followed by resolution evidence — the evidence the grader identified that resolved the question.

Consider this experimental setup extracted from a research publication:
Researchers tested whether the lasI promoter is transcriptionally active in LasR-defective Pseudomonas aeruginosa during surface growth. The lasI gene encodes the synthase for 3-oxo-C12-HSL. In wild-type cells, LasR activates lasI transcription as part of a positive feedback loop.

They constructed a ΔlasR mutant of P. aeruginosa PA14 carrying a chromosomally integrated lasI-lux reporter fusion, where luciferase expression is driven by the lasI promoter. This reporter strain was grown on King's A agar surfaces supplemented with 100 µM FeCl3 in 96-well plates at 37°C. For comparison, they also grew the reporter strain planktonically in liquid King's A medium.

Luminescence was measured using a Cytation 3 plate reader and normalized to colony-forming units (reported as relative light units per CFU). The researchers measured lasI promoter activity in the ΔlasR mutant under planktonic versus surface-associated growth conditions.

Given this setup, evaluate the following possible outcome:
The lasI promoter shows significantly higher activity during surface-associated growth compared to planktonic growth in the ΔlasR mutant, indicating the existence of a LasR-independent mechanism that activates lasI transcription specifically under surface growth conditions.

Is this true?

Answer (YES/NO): YES